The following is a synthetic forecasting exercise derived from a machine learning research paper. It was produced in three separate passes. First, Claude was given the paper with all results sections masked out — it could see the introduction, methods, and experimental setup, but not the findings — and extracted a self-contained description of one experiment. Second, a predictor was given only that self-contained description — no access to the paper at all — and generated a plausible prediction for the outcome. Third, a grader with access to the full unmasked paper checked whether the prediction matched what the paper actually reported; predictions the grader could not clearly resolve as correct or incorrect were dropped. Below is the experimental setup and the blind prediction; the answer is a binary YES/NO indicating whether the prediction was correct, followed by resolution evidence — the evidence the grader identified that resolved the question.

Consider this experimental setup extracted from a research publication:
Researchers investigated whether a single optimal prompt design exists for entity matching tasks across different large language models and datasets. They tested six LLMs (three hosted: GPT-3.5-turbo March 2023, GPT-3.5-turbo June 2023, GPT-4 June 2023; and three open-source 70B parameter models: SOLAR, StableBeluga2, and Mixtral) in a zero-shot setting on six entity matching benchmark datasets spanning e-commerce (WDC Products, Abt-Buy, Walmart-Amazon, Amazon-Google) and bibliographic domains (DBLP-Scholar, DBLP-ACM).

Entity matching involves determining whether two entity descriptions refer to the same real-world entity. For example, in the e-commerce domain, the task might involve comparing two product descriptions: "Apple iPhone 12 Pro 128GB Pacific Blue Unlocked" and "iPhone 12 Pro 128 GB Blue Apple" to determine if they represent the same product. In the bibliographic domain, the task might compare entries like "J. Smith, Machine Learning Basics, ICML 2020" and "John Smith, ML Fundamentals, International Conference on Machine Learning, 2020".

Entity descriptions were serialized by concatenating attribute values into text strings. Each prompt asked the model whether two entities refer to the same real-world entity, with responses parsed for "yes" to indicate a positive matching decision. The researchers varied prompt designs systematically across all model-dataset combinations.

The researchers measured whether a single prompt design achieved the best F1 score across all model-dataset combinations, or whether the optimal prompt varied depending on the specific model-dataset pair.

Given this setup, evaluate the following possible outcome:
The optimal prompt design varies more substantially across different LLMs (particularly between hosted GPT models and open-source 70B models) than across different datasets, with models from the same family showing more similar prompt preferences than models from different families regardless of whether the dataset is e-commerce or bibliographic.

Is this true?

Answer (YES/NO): NO